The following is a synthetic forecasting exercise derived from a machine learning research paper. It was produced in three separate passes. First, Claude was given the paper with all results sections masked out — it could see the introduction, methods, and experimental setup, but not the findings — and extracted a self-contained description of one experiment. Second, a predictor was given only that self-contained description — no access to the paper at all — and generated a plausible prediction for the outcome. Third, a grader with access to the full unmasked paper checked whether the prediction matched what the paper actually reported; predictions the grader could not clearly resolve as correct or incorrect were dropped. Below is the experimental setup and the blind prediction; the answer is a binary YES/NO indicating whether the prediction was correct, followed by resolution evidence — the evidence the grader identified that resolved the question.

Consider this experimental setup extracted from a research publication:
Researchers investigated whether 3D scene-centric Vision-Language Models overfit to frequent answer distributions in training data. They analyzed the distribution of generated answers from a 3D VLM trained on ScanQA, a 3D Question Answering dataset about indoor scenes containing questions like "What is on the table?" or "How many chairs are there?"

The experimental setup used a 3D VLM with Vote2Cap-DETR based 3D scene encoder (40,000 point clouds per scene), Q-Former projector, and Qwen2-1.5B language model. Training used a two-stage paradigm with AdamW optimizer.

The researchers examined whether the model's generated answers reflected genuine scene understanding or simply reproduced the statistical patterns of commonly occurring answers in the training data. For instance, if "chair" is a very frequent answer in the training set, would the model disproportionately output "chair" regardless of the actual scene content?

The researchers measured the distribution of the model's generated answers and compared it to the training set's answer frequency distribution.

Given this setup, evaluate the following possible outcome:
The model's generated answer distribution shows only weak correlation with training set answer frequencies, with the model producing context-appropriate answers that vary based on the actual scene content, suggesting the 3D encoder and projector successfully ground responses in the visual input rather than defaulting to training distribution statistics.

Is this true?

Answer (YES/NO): NO